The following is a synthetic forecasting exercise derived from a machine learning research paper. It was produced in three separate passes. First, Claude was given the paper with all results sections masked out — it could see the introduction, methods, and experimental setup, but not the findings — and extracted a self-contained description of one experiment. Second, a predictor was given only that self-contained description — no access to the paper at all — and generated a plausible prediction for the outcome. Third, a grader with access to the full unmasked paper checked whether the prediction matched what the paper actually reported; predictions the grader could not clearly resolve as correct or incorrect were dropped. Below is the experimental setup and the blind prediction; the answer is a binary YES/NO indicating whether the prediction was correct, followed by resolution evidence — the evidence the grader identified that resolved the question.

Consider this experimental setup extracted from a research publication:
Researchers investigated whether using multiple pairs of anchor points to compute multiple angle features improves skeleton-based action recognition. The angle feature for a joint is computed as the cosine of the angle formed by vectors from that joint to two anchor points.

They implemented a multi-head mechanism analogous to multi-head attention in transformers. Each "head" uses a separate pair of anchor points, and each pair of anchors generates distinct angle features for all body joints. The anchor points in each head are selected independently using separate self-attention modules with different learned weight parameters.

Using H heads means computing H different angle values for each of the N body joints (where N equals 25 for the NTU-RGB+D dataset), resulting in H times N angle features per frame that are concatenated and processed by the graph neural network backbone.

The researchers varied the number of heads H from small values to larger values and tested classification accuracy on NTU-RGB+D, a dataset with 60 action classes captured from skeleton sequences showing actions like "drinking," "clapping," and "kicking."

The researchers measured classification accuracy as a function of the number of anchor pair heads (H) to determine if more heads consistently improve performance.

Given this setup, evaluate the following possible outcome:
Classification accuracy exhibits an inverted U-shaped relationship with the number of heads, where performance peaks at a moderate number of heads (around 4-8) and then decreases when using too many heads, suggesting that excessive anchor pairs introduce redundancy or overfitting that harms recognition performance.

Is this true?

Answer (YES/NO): NO